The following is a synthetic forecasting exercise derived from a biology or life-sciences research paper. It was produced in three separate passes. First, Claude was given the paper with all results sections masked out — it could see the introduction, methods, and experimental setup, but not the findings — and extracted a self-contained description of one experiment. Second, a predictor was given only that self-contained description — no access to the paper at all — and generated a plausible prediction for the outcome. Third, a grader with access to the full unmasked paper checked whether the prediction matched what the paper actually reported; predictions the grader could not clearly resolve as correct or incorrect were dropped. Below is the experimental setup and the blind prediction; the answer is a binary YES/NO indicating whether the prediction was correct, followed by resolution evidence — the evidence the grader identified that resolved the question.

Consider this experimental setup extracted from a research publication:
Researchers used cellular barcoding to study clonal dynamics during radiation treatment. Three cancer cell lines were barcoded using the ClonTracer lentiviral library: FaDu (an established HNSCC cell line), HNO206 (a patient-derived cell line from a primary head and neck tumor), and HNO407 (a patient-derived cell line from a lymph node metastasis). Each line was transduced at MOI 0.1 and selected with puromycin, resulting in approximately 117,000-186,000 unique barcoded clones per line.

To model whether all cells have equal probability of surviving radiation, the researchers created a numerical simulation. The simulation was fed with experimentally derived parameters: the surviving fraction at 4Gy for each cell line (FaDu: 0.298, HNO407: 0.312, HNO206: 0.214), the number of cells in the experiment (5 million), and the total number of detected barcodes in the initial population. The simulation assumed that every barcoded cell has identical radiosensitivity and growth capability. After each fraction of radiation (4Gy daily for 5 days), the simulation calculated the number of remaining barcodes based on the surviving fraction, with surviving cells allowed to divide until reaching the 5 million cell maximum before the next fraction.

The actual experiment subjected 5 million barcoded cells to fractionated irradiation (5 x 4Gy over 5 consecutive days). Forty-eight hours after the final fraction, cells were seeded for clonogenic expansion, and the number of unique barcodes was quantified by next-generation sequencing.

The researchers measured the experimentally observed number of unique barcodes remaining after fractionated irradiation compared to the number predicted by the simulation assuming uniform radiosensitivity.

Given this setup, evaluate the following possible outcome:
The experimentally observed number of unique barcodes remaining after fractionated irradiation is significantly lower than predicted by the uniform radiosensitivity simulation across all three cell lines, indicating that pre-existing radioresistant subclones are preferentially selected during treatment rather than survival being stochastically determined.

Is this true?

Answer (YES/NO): YES